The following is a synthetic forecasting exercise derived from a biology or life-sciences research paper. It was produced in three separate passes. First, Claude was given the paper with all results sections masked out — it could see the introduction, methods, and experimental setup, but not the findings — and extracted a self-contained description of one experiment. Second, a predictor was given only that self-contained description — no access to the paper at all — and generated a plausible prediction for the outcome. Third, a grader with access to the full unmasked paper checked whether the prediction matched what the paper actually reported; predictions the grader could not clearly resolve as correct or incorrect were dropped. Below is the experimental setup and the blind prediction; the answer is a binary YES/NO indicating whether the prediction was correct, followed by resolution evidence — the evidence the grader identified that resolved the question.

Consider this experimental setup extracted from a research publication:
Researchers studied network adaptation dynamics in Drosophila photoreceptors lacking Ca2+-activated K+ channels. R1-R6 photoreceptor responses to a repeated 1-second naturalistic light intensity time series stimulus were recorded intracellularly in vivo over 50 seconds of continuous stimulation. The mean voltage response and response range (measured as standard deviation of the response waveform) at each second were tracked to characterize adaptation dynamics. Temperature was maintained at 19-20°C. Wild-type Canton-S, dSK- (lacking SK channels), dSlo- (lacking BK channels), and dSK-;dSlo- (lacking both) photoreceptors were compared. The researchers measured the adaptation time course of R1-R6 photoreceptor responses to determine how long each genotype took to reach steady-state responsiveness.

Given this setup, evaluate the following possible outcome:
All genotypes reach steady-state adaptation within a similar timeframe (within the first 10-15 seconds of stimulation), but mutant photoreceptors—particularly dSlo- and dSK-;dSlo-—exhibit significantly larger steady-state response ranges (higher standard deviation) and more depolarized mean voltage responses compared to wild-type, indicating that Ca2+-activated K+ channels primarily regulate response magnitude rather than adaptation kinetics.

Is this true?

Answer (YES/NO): NO